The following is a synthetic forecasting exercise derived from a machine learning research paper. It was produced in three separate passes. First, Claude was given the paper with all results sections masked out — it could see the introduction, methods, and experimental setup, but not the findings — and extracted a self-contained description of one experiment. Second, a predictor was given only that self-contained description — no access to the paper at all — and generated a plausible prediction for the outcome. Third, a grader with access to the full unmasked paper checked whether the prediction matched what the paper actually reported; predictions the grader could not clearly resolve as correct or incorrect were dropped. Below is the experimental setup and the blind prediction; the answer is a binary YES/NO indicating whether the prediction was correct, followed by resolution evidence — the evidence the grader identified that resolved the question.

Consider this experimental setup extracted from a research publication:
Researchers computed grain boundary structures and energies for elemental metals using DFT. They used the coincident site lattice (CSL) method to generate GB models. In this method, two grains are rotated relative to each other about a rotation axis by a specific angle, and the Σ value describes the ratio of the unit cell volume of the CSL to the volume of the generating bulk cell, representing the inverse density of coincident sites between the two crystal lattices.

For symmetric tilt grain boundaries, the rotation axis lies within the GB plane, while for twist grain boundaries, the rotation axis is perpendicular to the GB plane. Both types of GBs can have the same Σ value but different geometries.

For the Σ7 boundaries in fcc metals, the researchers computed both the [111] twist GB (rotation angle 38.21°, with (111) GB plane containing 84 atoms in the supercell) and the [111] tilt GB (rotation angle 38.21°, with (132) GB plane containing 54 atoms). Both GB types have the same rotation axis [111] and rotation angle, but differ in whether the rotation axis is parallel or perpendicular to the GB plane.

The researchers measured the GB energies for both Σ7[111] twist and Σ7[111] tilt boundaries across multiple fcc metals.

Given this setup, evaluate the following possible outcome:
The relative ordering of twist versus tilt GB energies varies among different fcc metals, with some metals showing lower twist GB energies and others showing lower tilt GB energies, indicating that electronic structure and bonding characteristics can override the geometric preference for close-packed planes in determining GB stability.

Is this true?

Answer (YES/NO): NO